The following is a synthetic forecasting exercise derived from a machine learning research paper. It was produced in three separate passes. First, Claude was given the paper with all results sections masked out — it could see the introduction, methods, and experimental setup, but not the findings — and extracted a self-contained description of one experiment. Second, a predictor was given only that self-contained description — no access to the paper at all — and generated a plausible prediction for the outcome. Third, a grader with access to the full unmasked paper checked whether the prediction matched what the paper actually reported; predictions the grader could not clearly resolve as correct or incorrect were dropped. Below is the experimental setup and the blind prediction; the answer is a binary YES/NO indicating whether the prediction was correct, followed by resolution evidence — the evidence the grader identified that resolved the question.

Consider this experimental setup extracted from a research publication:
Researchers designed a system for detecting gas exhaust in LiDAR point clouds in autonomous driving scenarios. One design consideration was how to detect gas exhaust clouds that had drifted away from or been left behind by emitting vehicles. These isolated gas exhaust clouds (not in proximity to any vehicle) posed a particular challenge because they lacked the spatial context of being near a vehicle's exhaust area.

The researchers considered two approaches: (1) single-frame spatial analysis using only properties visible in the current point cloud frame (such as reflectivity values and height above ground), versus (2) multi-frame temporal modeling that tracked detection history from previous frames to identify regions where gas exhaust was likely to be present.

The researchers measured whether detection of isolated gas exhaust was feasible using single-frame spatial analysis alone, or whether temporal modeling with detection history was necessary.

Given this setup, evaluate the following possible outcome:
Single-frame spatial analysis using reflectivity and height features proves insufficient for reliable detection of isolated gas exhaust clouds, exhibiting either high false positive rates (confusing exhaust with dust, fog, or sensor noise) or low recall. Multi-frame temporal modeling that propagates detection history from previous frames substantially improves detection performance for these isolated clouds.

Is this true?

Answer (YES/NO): YES